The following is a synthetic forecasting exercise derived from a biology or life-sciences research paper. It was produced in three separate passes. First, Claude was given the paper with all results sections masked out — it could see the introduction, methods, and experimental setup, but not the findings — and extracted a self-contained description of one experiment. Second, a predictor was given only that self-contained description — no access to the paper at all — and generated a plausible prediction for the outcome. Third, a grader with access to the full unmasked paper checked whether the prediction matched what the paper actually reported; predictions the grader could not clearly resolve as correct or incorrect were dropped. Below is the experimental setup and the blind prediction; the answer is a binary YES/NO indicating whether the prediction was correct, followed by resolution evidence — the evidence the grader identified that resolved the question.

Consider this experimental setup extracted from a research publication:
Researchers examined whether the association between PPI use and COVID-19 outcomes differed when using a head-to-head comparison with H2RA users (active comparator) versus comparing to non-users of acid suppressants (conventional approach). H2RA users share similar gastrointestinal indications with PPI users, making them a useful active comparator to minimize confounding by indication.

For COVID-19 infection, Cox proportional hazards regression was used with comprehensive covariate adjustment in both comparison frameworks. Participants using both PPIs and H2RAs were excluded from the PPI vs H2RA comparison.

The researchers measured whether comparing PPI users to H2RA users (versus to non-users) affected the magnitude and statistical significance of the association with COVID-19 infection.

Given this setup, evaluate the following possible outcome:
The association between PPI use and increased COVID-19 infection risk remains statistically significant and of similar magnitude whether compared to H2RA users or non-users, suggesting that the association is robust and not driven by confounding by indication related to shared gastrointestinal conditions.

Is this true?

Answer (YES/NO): NO